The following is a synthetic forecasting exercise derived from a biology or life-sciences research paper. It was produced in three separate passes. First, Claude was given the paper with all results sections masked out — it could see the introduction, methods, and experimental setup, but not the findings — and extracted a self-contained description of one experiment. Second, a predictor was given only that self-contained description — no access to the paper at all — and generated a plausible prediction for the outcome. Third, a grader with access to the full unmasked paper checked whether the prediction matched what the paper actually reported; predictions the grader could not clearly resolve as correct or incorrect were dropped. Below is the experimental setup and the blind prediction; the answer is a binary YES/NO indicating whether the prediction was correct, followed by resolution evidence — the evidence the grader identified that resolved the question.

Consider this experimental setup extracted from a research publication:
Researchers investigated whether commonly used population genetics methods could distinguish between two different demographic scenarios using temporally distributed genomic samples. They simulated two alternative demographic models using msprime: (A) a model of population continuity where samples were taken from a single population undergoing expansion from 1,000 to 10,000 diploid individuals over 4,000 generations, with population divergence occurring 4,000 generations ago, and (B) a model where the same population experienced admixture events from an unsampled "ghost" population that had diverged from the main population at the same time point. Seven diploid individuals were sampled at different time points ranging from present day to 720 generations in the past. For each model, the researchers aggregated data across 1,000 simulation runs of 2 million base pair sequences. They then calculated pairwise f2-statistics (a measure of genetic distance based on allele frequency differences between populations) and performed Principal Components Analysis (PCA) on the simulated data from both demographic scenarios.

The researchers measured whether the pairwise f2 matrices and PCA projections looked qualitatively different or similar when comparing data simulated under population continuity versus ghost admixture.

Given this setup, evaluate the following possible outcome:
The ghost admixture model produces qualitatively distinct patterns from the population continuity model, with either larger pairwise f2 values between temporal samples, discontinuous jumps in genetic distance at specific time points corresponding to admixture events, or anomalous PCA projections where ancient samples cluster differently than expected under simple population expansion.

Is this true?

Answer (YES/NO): NO